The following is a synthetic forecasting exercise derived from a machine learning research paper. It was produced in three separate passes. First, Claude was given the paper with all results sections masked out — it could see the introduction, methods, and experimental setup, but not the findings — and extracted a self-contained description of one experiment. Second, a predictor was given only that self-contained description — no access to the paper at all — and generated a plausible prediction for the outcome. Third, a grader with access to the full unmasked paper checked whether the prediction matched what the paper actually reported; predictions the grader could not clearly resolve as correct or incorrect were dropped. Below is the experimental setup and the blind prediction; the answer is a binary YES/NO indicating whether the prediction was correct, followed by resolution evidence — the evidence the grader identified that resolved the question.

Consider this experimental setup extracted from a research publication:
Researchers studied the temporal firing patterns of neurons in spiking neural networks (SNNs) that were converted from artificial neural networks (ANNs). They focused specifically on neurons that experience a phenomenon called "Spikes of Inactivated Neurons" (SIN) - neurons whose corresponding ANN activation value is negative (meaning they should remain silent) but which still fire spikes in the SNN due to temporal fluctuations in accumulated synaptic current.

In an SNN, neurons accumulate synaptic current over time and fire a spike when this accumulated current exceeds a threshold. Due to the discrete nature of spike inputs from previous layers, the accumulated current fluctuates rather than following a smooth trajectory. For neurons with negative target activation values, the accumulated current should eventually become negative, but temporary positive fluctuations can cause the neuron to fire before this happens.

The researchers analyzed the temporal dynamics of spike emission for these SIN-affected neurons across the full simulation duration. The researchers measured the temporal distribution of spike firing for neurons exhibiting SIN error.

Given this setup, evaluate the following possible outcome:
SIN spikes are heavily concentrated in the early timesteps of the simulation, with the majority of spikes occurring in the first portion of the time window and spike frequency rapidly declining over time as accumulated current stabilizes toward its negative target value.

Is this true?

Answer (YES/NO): YES